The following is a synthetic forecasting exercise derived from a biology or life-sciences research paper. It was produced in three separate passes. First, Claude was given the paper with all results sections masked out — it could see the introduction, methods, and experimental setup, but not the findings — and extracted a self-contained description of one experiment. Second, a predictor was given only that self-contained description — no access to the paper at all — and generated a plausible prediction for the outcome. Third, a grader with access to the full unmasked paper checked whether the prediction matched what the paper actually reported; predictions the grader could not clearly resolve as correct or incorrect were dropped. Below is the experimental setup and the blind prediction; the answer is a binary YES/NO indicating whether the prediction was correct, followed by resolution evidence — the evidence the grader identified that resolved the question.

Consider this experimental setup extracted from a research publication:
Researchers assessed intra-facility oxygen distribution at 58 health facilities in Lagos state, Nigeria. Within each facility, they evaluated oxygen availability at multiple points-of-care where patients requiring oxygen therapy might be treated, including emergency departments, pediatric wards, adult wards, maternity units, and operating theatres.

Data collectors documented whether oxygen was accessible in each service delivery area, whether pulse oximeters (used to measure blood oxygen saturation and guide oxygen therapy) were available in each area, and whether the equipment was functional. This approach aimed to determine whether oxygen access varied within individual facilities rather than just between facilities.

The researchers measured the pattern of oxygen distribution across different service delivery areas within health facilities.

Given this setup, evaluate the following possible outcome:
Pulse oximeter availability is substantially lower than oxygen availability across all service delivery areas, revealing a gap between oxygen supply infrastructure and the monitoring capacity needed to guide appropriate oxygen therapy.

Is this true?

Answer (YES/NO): YES